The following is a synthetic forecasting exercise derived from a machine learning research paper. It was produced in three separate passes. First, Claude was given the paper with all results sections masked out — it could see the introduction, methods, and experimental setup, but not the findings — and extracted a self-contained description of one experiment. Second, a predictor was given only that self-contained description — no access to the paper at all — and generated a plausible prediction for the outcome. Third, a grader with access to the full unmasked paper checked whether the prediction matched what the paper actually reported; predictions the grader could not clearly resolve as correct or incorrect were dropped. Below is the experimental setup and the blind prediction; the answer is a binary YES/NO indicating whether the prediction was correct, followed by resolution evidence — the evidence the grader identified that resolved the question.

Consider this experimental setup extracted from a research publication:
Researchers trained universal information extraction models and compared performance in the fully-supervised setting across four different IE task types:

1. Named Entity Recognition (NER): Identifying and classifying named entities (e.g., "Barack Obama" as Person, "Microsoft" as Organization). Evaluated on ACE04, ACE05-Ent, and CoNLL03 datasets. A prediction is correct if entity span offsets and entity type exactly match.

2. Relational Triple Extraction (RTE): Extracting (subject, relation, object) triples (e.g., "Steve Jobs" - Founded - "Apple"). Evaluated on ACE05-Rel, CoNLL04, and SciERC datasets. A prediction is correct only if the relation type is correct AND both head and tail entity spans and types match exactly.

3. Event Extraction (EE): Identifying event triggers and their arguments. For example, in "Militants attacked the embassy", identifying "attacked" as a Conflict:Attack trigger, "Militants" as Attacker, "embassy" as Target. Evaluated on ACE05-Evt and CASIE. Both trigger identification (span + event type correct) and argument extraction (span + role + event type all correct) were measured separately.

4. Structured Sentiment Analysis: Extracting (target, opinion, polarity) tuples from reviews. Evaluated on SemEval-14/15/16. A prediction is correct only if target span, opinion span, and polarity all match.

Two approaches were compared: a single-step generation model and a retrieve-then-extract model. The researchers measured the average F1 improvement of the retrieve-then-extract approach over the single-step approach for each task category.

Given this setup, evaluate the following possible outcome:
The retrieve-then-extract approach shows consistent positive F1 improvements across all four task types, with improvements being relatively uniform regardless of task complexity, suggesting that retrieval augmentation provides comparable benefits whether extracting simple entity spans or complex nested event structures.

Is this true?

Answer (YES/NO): NO